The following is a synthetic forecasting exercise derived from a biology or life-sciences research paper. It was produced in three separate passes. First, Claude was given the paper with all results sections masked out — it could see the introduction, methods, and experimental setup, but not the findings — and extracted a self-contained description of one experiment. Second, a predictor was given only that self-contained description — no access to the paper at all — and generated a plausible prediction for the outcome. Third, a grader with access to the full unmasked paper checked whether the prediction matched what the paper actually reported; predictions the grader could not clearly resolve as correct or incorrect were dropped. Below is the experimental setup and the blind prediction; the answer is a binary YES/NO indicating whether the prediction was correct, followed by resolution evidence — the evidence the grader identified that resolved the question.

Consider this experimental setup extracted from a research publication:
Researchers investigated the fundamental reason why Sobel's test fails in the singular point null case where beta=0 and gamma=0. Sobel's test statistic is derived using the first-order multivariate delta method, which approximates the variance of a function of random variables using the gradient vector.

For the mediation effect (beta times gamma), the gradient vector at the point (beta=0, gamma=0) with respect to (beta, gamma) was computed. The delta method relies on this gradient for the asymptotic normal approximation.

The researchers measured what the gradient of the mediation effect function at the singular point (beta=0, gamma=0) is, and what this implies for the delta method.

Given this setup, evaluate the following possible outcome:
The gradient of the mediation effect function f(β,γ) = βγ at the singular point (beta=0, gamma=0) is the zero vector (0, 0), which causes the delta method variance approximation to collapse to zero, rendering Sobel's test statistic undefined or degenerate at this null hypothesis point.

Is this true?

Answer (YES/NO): NO